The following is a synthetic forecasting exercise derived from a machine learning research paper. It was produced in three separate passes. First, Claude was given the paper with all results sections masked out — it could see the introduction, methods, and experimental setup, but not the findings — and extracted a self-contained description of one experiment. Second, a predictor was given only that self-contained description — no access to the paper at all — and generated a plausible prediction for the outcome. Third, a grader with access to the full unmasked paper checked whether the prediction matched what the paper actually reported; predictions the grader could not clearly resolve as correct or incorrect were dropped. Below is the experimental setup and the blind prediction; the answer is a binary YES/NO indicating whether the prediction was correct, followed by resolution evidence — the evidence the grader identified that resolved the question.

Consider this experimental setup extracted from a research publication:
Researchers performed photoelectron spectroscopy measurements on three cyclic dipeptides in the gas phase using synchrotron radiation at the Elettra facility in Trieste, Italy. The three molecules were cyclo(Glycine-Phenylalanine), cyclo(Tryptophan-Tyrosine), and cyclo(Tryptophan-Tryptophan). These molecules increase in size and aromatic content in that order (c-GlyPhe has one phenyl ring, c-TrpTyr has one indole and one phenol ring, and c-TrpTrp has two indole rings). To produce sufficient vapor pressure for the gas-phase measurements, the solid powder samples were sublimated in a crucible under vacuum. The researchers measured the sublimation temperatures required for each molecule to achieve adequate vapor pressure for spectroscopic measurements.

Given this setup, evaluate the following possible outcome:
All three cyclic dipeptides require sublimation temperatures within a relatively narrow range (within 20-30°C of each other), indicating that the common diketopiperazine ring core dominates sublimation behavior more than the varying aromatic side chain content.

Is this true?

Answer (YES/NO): NO